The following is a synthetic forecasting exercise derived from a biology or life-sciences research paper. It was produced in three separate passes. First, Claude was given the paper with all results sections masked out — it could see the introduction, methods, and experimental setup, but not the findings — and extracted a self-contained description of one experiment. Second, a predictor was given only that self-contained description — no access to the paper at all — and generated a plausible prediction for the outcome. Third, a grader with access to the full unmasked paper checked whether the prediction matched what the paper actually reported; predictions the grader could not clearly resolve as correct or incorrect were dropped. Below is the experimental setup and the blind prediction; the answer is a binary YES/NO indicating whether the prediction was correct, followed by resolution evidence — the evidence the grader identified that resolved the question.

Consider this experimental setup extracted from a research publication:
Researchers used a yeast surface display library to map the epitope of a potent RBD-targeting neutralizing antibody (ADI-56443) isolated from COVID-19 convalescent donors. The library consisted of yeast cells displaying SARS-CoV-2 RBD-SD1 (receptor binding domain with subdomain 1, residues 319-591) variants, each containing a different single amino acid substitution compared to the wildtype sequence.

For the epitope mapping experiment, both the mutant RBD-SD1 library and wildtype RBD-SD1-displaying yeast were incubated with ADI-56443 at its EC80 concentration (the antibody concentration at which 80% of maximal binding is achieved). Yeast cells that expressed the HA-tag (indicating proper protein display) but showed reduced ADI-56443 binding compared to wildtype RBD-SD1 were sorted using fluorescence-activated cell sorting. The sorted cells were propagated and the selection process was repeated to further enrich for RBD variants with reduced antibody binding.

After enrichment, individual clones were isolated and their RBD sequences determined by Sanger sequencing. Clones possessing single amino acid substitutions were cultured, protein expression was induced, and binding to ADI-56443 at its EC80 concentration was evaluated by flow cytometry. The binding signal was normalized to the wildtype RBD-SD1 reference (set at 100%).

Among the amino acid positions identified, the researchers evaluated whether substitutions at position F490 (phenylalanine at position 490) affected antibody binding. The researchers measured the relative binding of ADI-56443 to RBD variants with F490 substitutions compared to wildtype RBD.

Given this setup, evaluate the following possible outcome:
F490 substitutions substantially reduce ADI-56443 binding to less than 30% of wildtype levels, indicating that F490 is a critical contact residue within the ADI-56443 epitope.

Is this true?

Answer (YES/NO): YES